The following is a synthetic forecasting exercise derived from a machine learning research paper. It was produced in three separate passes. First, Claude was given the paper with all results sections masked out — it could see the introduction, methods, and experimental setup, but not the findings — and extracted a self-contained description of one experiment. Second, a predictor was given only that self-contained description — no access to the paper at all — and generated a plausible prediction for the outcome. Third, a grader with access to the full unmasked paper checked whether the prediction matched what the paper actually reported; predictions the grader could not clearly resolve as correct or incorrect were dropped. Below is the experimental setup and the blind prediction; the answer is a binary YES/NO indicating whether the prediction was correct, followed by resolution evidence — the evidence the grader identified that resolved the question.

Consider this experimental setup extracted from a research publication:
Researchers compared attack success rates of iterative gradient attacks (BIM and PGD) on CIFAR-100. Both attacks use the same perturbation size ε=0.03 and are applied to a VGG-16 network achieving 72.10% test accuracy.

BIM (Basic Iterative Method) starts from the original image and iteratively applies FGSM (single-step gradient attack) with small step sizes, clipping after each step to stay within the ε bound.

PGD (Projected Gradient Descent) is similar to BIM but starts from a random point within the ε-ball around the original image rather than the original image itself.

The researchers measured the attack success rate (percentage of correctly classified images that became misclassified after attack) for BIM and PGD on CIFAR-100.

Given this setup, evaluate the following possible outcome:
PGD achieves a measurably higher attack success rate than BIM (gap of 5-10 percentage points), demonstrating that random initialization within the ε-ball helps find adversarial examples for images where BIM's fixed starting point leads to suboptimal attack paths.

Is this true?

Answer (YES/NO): NO